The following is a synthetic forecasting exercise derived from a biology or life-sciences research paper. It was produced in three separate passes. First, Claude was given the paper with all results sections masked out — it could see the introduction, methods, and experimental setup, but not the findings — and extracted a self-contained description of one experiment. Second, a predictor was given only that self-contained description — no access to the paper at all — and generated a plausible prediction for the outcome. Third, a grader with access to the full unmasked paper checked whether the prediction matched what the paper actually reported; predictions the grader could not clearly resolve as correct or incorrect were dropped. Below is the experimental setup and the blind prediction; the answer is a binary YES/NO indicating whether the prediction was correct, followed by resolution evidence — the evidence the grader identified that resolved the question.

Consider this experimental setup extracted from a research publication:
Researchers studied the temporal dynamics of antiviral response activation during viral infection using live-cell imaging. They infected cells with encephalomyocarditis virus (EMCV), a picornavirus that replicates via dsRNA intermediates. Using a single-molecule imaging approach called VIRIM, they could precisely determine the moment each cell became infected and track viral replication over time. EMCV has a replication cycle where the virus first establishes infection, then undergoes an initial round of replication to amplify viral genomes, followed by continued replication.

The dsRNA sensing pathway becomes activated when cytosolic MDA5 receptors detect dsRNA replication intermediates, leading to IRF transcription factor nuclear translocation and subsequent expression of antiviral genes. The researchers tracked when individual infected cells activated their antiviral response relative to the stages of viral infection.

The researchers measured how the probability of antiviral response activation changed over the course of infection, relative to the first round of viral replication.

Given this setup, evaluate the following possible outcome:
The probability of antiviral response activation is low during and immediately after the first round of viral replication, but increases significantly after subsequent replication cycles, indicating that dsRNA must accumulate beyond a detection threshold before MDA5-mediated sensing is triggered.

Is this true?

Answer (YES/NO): YES